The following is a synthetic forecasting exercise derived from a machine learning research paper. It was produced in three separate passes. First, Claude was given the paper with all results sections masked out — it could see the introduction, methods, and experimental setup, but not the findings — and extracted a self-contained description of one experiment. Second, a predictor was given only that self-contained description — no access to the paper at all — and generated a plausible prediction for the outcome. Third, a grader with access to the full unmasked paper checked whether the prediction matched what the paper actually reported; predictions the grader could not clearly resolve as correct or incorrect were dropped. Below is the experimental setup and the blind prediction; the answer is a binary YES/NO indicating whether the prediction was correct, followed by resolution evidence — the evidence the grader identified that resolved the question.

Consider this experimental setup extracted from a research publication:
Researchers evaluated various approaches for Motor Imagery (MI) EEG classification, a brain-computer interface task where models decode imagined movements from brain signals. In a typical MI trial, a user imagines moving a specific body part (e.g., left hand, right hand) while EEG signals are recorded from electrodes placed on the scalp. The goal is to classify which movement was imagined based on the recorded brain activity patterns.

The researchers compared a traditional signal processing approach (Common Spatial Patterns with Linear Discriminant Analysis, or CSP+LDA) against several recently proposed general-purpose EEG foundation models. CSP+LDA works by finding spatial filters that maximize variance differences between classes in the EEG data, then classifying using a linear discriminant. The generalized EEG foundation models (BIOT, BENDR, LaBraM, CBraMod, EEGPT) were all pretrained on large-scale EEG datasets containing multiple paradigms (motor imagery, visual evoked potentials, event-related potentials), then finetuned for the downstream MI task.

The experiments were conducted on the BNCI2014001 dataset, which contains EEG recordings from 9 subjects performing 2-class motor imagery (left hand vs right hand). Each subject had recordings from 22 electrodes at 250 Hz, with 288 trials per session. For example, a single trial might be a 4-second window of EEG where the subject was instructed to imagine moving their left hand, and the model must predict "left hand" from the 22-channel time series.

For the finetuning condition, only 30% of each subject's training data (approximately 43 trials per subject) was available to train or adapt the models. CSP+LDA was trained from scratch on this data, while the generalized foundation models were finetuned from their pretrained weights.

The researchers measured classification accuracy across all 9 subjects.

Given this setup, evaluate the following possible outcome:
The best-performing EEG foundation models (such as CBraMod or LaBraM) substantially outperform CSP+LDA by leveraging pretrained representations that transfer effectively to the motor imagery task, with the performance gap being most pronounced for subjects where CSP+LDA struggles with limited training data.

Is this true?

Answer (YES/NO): NO